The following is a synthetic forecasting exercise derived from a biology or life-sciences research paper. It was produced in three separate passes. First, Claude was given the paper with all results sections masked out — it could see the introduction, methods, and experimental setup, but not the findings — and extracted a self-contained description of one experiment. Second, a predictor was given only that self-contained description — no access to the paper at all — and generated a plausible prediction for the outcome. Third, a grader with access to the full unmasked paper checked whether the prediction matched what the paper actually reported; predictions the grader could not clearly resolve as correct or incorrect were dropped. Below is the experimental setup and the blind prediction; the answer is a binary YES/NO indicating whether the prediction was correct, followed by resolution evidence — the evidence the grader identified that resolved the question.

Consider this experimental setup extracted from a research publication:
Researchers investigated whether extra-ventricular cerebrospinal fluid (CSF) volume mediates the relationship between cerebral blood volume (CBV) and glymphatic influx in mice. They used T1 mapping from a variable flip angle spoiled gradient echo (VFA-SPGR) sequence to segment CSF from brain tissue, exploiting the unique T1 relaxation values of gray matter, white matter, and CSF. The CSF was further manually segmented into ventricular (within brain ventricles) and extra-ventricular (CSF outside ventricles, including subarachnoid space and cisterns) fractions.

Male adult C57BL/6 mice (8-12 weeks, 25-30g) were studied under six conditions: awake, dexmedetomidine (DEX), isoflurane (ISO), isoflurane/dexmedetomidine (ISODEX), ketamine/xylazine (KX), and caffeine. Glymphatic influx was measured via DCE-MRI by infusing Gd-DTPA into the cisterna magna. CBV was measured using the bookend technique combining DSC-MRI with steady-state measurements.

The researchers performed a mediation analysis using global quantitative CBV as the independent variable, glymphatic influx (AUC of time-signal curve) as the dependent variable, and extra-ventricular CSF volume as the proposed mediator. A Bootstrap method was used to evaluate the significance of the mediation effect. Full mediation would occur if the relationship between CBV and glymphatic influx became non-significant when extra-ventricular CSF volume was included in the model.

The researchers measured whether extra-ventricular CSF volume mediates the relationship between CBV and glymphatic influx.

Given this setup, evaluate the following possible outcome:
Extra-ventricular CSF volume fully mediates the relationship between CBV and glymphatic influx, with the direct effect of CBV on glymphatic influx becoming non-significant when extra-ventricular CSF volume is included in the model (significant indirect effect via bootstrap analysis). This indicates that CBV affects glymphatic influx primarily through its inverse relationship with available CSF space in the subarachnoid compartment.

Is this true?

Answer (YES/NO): YES